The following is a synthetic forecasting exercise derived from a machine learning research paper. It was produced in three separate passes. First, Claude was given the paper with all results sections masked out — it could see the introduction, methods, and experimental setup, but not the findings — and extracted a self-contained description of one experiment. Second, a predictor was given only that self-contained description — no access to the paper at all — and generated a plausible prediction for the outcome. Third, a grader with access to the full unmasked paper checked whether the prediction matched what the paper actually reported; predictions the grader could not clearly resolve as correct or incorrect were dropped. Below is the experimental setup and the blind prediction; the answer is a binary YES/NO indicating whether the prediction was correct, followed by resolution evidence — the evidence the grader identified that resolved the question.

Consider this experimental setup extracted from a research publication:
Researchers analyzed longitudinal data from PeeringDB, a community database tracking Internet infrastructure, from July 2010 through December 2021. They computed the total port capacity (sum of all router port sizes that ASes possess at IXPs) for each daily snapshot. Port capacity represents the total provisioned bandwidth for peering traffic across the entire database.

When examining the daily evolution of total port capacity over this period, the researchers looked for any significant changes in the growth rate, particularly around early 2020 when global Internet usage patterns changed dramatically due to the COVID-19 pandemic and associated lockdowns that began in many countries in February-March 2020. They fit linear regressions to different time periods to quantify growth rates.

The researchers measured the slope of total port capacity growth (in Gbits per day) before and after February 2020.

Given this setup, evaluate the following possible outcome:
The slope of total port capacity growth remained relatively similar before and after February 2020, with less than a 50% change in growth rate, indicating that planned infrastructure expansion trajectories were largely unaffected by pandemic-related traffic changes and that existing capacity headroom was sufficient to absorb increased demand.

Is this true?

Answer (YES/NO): NO